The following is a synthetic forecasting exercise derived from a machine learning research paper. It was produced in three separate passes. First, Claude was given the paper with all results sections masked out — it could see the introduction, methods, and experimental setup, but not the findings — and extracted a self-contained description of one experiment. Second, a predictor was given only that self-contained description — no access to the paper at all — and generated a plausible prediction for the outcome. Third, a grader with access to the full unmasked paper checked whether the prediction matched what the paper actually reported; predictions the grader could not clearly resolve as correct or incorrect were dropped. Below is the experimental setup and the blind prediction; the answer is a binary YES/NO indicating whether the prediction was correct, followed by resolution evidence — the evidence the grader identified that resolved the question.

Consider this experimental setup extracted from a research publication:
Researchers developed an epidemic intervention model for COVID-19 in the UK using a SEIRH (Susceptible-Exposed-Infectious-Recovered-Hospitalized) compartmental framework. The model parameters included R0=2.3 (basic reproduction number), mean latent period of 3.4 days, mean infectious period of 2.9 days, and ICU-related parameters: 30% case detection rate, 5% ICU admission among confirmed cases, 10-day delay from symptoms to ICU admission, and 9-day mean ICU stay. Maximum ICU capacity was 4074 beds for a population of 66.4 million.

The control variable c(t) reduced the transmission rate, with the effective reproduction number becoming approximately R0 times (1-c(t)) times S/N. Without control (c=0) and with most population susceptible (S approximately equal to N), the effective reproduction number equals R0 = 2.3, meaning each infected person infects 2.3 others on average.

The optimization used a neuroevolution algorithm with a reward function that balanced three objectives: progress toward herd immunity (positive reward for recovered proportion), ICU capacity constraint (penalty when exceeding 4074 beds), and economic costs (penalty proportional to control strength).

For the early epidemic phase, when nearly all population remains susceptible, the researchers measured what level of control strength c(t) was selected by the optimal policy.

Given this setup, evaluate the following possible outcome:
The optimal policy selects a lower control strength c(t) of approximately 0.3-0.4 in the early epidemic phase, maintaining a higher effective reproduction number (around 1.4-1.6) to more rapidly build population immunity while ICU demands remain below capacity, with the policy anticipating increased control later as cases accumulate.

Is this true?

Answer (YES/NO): YES